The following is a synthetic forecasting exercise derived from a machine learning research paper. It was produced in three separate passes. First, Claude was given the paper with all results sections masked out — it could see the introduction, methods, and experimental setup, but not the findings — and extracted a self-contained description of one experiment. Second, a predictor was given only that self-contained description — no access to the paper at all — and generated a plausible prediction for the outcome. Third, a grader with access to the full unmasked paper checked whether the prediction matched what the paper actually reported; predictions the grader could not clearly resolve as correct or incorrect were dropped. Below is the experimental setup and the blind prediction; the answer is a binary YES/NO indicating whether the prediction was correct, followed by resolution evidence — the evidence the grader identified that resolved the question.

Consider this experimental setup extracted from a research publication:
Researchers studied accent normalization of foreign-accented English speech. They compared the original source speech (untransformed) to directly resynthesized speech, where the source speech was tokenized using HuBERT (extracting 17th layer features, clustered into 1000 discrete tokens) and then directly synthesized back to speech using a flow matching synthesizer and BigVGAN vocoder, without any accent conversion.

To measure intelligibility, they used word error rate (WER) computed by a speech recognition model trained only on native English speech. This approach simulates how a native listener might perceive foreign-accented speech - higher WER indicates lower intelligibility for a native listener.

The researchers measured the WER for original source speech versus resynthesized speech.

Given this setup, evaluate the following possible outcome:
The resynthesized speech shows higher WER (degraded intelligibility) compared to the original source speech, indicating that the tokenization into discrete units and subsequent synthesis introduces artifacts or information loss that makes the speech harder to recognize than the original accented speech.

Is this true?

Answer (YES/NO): YES